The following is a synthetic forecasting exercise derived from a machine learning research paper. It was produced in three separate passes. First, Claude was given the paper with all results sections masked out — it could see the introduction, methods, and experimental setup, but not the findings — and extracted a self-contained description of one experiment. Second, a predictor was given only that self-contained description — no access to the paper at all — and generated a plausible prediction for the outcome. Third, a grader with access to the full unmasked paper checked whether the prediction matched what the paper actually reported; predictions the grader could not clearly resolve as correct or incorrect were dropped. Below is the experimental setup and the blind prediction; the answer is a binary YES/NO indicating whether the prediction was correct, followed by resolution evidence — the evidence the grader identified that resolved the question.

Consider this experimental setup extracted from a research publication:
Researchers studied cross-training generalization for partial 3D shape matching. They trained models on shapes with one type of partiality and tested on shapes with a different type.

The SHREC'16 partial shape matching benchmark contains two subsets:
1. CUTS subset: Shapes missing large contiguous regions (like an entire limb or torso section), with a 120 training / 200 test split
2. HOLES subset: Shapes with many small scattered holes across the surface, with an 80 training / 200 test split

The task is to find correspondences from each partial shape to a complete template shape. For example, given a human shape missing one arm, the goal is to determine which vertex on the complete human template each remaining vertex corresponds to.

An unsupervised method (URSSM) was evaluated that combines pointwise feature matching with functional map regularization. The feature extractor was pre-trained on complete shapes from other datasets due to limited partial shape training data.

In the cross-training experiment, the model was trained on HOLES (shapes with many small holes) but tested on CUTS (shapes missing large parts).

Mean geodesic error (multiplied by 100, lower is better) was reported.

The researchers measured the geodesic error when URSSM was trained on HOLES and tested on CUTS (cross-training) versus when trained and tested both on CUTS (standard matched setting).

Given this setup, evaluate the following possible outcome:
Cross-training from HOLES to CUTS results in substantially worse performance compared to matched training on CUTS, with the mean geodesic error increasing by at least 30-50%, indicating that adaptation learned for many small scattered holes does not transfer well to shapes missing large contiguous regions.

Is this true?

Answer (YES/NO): YES